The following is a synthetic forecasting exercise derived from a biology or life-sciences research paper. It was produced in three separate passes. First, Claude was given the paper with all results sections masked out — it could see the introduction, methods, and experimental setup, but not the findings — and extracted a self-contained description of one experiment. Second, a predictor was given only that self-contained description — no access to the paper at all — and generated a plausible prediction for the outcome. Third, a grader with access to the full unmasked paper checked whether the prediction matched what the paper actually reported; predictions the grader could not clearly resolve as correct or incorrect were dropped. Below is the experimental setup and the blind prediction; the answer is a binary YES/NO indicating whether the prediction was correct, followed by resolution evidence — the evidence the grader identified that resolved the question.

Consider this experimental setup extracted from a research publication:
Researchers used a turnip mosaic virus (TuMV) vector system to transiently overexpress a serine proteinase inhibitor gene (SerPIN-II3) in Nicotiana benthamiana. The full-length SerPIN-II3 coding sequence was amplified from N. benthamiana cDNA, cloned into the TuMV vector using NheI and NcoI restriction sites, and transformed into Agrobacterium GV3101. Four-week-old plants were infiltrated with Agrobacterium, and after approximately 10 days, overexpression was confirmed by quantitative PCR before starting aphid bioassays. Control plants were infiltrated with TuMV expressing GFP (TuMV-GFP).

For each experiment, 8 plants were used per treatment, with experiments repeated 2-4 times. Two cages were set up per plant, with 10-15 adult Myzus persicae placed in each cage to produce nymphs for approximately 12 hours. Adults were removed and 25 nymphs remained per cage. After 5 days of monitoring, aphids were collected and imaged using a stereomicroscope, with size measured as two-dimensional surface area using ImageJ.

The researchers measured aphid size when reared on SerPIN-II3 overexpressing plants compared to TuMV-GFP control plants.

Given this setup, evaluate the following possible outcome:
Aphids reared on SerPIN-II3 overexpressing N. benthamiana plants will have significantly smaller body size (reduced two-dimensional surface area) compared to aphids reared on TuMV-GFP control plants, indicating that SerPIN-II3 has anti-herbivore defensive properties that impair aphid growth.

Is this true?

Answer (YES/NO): YES